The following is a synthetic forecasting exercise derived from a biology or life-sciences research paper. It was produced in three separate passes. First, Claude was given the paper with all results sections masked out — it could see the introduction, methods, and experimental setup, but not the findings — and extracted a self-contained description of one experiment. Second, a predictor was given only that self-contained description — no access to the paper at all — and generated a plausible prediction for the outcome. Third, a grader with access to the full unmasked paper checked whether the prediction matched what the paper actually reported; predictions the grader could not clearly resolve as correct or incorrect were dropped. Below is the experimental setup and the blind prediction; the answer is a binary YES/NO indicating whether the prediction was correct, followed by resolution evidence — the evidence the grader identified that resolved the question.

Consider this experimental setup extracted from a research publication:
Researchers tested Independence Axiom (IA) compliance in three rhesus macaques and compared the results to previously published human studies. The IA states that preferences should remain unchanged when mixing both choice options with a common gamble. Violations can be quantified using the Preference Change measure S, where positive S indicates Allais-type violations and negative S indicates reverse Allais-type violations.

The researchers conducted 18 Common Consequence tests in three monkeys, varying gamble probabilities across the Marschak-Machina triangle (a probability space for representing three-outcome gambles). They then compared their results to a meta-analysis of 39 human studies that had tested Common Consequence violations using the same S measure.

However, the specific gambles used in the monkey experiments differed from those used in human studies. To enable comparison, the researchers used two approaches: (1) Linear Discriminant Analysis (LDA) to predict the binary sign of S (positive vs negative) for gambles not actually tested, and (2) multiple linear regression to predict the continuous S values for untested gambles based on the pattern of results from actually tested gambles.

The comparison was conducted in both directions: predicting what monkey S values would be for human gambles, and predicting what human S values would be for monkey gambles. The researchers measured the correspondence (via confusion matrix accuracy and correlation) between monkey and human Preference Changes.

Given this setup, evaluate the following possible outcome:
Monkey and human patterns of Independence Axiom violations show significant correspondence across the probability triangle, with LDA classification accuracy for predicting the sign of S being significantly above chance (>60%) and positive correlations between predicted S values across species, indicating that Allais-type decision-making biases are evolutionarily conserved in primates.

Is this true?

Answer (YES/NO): YES